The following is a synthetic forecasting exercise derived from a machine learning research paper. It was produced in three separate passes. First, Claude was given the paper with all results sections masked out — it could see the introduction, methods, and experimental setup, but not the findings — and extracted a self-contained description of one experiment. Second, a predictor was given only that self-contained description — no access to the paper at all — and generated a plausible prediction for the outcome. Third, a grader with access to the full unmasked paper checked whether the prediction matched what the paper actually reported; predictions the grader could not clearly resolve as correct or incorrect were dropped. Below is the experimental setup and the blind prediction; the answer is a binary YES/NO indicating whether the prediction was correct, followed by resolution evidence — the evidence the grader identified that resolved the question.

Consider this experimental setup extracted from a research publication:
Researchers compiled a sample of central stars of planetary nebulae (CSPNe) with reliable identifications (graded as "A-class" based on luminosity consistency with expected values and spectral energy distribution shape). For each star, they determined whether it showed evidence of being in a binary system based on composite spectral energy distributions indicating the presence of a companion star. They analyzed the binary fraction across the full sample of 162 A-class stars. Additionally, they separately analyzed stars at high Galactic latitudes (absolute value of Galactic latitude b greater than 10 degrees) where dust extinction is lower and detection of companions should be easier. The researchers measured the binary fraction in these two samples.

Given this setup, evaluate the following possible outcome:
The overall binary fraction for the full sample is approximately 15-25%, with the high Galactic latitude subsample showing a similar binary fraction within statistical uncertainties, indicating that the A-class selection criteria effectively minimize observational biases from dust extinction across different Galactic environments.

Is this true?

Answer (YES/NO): NO